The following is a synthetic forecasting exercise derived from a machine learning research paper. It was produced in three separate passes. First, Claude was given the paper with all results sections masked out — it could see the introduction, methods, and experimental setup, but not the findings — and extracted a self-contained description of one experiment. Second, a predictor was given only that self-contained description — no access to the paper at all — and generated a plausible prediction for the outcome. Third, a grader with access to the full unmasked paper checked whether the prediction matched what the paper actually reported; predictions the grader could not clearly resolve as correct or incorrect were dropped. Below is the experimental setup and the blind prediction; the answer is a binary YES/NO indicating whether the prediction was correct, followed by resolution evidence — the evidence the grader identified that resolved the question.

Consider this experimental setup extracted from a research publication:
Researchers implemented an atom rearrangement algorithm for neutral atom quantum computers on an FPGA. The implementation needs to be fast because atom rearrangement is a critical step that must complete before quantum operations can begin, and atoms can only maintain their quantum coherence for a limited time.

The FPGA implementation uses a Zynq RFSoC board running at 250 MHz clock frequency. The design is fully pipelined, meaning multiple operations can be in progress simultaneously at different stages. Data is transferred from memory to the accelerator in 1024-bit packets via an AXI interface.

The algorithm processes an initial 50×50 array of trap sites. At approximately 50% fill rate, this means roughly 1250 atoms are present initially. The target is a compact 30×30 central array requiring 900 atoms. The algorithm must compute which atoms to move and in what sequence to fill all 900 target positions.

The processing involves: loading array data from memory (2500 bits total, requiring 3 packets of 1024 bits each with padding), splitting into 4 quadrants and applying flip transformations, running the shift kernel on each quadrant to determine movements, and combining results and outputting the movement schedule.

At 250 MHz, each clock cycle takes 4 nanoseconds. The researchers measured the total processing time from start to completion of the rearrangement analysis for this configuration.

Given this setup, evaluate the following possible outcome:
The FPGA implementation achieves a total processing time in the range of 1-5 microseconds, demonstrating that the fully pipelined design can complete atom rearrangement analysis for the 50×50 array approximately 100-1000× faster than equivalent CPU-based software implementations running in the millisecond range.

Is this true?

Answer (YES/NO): NO